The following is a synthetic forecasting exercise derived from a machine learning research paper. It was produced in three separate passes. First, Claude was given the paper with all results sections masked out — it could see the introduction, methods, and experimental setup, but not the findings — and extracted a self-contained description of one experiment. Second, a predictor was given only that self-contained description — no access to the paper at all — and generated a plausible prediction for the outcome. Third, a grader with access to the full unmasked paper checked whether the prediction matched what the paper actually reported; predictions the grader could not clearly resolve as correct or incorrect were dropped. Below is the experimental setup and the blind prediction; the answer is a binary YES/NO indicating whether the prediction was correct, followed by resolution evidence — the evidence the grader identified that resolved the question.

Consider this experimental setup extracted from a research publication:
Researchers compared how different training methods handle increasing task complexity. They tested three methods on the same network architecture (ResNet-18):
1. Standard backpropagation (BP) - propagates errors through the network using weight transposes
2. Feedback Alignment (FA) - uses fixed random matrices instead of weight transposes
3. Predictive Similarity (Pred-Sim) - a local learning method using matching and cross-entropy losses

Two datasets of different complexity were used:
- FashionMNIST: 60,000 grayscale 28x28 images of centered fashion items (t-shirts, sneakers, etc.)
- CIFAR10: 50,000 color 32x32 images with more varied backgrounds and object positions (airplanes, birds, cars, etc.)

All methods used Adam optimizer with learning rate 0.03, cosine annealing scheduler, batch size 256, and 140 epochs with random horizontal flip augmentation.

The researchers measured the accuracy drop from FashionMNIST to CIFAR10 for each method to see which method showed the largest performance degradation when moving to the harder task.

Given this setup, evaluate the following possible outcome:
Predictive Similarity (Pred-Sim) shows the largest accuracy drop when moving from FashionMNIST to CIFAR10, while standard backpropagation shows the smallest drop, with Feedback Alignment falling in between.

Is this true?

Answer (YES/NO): NO